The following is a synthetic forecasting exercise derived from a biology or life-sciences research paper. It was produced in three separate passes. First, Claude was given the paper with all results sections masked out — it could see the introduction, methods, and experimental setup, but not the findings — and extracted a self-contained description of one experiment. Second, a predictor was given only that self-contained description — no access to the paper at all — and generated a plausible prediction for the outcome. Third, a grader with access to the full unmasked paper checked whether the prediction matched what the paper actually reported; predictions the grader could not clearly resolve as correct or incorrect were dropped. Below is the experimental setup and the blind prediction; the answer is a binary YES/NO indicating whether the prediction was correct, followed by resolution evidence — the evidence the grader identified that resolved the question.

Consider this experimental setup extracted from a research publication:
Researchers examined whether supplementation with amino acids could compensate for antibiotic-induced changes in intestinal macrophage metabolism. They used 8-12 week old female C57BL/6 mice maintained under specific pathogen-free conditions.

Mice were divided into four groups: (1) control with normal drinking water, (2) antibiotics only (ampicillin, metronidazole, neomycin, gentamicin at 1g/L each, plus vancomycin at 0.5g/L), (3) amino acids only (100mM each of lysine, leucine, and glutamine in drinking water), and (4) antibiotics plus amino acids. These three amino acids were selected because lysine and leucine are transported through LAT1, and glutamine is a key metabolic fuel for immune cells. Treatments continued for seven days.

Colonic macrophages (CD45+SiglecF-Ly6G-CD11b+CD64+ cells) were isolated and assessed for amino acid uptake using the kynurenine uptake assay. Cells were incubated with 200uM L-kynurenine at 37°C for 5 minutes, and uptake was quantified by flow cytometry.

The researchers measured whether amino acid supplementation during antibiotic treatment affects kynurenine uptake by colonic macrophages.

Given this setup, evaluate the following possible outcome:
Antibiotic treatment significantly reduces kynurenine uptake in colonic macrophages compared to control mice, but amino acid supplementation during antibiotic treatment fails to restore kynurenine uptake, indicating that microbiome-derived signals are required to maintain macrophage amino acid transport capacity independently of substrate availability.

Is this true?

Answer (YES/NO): NO